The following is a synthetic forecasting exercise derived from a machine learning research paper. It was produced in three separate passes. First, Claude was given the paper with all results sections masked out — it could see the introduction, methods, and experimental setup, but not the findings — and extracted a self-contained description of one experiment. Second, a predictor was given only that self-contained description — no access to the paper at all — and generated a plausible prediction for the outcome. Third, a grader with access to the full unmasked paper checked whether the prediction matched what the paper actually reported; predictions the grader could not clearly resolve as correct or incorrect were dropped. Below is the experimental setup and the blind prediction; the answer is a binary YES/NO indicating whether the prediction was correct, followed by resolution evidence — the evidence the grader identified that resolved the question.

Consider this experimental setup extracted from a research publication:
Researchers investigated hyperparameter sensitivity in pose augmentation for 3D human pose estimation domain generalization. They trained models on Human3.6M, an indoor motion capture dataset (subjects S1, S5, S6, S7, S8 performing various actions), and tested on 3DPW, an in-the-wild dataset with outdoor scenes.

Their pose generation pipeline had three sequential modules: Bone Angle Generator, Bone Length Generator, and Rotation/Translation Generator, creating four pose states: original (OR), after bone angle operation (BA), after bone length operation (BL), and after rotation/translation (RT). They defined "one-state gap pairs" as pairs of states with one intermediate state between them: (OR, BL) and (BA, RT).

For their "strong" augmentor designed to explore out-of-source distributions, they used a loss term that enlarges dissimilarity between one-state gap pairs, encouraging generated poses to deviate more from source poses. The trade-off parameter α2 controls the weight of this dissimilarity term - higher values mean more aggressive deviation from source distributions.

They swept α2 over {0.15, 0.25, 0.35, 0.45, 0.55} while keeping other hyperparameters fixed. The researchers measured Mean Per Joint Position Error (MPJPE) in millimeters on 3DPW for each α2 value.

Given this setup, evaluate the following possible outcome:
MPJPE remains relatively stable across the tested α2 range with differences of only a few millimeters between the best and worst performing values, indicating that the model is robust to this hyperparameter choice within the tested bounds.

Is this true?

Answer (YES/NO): YES